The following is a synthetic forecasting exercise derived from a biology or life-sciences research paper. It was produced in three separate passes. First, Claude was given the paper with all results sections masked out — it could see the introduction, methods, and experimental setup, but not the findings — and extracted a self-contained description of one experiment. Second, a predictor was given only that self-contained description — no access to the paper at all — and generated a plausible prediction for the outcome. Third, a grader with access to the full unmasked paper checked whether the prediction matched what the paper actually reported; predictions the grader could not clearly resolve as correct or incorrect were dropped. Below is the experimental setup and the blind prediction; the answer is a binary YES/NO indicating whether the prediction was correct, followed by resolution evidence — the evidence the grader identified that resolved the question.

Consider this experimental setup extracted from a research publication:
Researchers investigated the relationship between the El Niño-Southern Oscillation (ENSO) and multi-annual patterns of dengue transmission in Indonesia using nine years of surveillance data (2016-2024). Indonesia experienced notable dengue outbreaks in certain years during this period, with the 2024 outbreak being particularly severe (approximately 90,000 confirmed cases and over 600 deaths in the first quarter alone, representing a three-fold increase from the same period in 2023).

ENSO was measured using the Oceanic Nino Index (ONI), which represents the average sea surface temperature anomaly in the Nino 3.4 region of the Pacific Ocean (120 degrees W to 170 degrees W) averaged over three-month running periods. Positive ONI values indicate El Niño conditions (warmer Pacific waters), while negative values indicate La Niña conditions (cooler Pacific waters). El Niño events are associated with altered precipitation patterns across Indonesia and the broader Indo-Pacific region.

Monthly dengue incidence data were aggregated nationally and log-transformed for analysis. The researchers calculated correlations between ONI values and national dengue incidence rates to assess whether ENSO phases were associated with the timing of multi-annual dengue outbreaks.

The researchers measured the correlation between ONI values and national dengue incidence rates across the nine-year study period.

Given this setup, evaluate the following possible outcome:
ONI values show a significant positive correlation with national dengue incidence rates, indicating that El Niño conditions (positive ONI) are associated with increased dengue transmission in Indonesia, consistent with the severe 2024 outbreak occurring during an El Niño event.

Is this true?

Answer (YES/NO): YES